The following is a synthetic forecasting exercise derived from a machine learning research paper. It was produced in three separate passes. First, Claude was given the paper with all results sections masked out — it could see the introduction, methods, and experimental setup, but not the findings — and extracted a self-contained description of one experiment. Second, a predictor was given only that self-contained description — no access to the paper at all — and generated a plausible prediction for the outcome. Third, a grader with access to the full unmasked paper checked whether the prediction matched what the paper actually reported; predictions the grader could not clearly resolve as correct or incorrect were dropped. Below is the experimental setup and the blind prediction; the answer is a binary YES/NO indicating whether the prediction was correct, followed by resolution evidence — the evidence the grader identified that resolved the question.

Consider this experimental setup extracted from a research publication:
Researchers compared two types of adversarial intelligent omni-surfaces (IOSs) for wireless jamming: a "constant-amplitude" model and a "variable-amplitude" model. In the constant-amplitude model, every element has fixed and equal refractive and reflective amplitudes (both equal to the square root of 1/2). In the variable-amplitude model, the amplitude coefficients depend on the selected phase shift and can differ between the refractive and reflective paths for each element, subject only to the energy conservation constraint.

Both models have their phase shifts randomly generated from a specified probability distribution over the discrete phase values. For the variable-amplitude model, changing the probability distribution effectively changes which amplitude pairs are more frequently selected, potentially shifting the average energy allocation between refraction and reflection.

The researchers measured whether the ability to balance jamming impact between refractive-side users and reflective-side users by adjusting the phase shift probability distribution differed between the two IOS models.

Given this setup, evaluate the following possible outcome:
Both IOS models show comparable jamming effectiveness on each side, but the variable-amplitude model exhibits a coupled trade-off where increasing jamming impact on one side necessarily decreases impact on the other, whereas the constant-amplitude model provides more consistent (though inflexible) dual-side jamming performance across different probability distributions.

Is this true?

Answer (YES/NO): NO